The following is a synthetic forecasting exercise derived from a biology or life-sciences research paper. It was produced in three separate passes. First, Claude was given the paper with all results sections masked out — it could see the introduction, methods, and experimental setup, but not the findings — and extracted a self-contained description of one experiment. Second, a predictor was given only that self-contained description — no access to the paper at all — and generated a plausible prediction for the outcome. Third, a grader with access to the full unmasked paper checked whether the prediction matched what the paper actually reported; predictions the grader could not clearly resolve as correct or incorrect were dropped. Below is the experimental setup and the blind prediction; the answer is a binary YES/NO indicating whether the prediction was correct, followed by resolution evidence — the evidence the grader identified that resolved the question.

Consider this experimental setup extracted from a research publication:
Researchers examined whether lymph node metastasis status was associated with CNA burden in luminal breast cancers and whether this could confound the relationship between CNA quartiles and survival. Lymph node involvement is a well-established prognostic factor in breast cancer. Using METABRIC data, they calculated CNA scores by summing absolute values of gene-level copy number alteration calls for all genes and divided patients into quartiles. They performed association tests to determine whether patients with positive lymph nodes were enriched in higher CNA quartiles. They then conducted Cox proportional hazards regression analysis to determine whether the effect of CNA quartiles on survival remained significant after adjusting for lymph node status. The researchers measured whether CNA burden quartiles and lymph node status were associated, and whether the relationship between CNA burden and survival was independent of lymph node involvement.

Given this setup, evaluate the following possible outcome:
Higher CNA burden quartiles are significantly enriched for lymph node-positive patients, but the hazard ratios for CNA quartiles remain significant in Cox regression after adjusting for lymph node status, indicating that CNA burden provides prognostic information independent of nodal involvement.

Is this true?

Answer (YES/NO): NO